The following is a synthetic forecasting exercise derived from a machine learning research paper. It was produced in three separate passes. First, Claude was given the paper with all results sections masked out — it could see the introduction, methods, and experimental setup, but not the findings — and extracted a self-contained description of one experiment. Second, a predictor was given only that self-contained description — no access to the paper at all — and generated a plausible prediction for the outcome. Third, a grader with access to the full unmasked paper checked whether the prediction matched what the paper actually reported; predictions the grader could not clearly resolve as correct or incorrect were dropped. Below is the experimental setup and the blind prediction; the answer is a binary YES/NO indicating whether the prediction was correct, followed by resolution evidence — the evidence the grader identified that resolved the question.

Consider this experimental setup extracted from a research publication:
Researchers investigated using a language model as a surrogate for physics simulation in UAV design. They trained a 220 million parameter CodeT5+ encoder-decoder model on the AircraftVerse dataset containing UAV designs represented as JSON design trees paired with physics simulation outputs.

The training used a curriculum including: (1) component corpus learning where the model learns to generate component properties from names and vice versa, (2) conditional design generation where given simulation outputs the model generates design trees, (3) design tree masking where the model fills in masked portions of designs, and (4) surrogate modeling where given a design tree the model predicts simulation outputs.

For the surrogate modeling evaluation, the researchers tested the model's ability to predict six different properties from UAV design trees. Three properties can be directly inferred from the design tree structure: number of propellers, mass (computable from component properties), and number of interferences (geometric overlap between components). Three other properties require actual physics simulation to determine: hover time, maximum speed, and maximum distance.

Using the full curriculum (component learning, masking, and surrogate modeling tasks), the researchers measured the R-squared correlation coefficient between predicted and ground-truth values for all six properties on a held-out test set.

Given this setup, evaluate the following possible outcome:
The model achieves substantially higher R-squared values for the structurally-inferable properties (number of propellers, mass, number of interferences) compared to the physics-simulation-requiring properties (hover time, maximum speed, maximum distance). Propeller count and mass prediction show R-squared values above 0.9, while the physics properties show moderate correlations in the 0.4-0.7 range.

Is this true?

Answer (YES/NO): NO